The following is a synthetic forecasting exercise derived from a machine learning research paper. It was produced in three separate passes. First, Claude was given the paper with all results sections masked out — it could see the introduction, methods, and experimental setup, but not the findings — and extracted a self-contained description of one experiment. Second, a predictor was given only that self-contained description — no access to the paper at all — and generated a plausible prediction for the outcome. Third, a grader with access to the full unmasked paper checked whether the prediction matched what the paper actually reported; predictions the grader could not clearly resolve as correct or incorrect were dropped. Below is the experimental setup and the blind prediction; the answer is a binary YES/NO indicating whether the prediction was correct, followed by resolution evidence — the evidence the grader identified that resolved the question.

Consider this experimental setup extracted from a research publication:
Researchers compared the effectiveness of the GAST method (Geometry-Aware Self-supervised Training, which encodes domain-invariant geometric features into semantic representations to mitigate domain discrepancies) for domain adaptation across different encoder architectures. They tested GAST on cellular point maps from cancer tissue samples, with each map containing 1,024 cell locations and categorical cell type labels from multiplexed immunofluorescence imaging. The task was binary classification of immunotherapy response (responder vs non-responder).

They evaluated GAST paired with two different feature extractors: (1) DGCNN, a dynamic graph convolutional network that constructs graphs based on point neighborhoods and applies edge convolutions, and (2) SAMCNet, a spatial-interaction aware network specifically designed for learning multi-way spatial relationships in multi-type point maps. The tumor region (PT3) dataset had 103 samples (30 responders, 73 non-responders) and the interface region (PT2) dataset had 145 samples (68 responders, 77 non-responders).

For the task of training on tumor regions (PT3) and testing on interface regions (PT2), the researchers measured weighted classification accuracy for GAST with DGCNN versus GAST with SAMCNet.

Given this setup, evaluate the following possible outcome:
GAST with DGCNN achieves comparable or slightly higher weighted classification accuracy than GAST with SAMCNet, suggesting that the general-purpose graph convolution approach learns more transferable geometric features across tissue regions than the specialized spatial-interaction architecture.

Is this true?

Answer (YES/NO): NO